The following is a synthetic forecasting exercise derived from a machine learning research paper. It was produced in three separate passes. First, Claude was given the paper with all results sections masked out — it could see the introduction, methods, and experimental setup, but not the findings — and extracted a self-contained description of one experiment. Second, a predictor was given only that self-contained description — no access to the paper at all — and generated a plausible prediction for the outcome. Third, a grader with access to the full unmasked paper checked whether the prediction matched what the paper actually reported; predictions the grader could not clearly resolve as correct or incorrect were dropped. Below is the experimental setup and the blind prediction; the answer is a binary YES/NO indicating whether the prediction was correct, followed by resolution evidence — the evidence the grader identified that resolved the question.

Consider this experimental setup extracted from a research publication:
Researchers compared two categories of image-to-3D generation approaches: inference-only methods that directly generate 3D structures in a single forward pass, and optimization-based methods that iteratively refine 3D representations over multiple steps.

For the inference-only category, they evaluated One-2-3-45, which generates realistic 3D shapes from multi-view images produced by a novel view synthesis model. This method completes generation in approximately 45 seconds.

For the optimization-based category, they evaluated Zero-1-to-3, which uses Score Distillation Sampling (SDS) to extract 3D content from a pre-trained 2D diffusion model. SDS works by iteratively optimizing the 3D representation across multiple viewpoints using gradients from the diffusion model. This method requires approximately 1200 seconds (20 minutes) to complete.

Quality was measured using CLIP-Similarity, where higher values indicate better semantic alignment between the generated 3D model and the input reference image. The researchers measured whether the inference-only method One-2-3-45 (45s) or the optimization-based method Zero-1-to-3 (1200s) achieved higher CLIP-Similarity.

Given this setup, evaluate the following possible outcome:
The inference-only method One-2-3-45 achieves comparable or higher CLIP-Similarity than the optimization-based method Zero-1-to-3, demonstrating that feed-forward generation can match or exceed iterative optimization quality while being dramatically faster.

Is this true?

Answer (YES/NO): YES